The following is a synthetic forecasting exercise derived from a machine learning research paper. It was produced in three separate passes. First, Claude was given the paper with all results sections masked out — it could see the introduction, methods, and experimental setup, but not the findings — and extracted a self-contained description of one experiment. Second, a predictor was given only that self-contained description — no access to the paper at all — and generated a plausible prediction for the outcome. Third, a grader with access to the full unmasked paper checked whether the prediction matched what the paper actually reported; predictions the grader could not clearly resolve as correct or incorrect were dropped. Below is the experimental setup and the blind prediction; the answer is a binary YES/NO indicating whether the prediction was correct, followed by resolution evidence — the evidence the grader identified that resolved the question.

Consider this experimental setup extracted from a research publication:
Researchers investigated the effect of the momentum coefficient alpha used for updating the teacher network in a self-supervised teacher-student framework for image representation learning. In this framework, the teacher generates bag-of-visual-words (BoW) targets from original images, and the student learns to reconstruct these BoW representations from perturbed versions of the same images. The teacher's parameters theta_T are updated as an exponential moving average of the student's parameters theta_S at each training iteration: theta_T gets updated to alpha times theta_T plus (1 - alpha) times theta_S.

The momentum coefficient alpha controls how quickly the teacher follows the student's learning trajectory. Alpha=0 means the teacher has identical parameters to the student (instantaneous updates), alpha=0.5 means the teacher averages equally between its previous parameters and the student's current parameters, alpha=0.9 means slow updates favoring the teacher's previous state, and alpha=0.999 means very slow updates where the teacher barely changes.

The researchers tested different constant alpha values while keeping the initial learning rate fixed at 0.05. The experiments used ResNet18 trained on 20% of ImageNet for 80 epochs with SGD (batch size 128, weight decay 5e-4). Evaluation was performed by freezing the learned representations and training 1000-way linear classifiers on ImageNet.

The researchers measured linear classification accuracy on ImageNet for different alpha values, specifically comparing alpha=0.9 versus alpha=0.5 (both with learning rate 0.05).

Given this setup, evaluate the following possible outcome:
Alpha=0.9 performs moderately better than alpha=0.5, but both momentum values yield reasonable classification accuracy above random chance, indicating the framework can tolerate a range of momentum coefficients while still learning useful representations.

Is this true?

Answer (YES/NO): NO